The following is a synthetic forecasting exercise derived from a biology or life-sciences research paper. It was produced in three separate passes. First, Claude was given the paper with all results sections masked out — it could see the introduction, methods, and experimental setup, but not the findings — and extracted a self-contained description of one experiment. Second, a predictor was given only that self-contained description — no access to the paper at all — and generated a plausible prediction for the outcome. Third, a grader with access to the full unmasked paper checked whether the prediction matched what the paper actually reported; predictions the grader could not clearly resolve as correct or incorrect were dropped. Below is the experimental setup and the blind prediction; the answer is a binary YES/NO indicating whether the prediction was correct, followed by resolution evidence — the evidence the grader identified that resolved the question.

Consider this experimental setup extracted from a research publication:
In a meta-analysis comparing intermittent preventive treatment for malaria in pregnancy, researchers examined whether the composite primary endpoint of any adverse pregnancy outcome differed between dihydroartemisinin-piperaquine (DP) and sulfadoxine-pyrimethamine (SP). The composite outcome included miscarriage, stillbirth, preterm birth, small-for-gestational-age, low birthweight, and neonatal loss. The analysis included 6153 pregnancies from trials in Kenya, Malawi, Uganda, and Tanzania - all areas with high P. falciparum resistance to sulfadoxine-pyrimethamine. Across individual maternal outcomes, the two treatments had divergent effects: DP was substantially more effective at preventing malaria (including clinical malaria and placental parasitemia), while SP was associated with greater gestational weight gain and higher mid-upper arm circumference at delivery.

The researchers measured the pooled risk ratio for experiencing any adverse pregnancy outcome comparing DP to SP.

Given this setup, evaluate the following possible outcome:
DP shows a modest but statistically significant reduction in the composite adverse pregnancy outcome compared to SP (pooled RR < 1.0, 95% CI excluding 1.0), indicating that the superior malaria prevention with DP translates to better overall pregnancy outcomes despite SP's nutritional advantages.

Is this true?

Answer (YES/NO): NO